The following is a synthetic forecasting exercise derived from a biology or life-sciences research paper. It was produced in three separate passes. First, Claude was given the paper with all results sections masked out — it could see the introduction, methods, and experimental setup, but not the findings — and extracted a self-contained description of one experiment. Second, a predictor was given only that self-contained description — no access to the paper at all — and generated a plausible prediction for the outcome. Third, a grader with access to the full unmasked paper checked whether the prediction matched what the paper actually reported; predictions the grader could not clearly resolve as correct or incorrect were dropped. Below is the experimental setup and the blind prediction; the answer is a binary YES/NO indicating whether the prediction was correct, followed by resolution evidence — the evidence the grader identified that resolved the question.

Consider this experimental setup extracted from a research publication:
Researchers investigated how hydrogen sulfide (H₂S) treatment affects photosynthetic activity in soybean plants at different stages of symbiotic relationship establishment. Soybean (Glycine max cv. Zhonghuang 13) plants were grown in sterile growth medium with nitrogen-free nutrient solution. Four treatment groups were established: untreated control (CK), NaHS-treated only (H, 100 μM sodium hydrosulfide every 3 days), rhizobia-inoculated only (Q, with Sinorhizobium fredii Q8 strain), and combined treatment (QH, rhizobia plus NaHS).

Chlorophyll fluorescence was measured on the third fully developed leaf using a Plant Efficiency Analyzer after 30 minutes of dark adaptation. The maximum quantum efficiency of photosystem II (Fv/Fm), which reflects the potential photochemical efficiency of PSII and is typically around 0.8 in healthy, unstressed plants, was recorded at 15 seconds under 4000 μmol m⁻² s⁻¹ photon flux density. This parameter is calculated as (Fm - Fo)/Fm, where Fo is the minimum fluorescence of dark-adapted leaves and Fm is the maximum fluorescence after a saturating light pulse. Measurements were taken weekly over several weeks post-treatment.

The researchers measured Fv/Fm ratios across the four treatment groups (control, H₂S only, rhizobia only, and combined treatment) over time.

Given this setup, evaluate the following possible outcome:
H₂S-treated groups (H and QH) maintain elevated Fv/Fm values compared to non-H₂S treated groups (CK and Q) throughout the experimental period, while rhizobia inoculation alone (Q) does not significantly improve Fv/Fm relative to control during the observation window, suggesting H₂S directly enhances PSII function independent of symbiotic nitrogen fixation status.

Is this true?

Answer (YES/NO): NO